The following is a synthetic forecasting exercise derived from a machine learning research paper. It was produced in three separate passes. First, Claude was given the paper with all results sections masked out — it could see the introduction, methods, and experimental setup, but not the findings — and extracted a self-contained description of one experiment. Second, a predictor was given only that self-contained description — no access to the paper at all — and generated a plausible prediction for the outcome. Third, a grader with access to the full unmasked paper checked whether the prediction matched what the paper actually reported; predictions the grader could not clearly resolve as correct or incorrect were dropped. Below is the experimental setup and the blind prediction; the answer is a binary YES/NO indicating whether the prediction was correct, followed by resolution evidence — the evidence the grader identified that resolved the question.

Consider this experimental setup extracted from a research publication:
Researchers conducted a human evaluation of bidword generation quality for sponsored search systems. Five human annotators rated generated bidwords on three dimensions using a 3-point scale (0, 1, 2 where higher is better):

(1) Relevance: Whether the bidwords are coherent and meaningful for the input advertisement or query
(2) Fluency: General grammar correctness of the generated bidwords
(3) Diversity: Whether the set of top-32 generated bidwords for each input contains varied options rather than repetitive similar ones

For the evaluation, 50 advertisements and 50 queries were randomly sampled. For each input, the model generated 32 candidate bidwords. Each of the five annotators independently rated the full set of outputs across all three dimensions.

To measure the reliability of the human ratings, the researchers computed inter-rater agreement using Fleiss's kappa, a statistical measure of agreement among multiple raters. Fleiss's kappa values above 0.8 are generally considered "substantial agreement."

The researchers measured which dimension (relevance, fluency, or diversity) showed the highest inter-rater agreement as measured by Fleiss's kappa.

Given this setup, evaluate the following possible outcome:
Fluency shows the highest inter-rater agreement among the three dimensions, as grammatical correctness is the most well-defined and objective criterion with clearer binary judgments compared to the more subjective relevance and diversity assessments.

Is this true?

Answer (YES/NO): YES